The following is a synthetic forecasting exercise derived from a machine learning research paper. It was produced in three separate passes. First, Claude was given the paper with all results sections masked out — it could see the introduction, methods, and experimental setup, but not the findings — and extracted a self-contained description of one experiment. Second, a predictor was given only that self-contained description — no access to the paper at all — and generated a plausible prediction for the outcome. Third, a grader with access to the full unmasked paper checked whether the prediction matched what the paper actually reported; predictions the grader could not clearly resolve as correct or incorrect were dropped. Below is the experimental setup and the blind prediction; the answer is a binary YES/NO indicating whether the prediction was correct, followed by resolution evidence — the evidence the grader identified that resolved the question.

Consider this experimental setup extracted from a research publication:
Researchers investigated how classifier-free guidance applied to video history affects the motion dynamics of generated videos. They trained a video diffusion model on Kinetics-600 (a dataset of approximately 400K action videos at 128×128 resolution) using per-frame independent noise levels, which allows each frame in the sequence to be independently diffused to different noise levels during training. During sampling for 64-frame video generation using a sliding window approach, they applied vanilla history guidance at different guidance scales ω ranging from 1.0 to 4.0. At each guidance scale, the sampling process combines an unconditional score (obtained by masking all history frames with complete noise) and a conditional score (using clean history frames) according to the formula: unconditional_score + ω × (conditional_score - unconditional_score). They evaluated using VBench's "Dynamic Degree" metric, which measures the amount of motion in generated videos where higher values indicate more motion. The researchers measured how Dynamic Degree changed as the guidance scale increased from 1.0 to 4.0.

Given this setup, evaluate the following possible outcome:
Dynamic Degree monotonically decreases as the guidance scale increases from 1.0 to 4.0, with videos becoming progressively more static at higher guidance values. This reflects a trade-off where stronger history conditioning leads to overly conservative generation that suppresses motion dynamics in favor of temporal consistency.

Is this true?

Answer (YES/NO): YES